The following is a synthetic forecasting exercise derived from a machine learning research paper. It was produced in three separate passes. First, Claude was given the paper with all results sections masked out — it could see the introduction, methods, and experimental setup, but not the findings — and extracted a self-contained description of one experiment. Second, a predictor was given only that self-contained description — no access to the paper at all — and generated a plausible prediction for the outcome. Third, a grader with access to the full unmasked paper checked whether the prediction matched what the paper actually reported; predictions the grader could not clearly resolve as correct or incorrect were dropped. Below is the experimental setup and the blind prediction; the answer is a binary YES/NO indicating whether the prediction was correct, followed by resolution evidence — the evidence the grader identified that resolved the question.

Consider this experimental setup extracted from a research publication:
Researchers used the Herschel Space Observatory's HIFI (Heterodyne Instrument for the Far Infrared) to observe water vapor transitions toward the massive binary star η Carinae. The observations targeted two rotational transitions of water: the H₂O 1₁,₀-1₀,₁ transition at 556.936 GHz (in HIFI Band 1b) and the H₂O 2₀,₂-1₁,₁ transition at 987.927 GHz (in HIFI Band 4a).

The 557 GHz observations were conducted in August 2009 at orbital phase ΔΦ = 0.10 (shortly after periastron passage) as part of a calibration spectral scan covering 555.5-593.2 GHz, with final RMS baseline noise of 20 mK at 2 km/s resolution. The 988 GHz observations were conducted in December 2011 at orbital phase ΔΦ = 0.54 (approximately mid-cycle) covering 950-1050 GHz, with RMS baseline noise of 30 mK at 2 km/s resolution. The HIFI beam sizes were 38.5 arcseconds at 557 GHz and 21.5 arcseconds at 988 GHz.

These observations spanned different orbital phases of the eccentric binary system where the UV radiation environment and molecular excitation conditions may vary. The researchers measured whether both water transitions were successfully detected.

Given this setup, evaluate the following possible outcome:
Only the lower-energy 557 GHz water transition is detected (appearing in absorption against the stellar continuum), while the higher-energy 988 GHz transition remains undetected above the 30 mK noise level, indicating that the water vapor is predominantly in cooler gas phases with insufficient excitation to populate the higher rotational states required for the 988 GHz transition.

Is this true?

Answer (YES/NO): NO